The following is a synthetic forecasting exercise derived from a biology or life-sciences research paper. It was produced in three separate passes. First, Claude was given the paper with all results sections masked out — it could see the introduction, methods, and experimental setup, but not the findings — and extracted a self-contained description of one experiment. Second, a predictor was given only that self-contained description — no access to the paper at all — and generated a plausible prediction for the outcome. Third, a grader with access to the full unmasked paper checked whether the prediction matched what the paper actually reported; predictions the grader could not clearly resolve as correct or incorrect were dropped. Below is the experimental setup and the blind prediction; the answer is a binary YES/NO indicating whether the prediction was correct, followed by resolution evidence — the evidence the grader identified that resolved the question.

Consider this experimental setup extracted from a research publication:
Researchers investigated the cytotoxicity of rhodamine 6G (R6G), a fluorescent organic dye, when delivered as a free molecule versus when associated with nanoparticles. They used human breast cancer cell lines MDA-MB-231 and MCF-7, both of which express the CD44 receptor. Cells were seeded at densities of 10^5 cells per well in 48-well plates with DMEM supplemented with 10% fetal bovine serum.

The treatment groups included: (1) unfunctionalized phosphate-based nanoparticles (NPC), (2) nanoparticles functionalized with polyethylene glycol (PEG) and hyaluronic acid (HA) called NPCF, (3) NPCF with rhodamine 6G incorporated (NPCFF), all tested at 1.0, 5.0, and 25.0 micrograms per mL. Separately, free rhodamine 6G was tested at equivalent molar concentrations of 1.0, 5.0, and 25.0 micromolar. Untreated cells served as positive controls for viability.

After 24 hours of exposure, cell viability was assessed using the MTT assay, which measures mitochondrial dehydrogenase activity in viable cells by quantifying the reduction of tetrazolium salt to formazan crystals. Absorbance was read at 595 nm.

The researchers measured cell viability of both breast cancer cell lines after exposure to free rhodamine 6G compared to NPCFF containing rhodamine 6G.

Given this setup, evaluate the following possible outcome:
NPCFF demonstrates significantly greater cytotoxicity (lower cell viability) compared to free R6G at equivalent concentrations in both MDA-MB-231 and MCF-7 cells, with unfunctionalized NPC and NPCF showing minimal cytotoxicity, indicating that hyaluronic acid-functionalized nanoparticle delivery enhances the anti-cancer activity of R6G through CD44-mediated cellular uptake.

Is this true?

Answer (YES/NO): NO